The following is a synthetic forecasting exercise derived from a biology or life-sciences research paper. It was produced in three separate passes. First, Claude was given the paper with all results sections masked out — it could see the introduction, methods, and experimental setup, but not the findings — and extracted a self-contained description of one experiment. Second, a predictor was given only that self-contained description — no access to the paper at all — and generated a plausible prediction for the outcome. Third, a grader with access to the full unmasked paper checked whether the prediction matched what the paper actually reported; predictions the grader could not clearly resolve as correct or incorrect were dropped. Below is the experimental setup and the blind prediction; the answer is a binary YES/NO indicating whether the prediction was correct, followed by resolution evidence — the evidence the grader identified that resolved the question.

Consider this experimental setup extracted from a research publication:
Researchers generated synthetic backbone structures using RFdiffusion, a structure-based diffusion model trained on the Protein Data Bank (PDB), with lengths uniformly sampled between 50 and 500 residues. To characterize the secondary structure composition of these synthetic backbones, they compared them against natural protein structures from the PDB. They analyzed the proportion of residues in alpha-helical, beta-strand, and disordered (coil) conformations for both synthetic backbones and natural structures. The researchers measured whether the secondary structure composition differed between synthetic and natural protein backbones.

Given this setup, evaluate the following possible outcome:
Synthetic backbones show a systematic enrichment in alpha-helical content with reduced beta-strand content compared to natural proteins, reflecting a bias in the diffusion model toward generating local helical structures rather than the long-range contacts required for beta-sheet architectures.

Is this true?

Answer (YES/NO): YES